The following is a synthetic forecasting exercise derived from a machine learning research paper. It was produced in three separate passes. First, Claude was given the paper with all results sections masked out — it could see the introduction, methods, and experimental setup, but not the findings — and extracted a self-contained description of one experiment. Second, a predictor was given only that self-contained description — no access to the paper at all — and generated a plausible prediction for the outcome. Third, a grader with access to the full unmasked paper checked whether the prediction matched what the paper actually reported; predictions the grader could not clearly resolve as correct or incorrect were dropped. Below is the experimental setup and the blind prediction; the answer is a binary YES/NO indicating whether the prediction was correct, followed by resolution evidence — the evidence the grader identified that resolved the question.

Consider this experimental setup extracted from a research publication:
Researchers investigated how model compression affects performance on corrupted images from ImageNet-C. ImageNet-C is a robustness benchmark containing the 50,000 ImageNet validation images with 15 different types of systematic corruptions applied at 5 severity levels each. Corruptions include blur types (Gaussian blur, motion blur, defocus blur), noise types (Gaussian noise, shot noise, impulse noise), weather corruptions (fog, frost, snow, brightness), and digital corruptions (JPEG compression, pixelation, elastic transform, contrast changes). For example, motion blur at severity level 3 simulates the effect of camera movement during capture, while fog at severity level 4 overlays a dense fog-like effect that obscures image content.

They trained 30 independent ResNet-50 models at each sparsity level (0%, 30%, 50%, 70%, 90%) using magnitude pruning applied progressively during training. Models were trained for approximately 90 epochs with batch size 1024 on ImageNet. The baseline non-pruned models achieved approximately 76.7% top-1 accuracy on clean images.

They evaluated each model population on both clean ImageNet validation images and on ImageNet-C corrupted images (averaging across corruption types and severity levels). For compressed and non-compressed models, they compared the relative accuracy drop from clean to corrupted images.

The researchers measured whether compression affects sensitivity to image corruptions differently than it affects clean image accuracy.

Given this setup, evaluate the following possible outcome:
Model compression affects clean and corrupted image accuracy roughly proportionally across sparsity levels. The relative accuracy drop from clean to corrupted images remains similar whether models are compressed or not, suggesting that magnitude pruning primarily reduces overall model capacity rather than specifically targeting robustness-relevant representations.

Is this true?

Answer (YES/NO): NO